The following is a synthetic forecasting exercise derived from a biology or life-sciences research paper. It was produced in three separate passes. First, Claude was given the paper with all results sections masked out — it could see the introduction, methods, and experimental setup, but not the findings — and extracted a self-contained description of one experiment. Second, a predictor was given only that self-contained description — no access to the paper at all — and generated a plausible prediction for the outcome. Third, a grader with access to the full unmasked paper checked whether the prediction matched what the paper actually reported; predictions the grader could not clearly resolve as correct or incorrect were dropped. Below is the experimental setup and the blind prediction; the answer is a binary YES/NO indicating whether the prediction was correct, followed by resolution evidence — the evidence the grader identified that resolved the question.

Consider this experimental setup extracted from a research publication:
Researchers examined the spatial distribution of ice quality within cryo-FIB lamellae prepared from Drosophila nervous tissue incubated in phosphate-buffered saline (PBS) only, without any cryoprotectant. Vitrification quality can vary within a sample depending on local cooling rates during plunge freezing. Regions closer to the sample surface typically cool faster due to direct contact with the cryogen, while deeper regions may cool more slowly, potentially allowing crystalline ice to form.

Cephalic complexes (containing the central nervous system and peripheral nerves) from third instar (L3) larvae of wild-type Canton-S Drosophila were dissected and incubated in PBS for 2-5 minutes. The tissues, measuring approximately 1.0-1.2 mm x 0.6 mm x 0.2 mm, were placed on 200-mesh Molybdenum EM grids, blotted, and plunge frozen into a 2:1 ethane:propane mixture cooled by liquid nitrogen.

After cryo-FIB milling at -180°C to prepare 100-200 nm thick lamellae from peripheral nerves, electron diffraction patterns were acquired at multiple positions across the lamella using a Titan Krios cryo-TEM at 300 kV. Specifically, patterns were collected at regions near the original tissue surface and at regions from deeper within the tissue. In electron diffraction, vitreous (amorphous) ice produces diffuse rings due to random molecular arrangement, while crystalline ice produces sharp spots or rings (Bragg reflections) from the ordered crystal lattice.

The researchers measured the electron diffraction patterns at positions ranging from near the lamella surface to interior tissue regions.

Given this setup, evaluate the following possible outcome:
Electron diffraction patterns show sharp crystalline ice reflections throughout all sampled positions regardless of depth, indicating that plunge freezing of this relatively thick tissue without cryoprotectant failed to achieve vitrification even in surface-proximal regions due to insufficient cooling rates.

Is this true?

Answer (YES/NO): YES